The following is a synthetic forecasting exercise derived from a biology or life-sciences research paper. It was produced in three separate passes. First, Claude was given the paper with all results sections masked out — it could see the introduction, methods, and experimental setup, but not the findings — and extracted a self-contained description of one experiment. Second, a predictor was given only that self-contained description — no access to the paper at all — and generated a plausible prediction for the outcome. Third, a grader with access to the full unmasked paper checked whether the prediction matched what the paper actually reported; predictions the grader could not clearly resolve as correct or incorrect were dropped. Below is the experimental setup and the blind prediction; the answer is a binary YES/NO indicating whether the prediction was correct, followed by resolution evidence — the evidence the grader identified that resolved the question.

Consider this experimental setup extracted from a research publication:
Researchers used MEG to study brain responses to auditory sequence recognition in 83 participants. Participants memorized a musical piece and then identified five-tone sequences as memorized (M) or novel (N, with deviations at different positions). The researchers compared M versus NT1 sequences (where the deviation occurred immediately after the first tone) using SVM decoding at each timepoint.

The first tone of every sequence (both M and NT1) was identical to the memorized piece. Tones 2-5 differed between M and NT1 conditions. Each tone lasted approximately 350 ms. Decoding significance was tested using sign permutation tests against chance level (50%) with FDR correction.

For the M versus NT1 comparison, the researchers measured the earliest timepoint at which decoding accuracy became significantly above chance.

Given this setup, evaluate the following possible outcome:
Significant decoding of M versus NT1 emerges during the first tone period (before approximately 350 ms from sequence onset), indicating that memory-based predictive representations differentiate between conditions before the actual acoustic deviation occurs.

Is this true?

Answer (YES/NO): NO